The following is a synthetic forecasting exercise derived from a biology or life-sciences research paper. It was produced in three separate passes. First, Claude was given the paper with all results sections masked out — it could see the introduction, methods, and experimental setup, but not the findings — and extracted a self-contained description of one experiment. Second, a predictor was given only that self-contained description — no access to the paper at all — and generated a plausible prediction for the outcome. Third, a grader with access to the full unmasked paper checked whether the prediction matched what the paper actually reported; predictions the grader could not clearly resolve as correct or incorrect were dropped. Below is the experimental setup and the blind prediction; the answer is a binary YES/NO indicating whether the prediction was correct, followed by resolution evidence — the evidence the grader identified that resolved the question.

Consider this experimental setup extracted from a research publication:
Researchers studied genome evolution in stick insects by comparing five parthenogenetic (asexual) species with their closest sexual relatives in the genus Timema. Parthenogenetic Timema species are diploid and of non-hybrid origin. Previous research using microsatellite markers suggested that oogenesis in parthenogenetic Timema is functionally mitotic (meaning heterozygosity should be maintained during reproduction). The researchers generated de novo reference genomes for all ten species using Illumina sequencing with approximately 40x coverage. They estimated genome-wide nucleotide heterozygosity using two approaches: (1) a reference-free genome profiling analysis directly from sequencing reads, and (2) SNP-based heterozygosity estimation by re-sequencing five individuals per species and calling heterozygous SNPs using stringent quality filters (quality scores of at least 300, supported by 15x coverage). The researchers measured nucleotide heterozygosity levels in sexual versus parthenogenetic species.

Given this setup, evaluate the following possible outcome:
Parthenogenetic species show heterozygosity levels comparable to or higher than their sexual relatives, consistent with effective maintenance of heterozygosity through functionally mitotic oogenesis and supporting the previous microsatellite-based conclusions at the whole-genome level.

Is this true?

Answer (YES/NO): NO